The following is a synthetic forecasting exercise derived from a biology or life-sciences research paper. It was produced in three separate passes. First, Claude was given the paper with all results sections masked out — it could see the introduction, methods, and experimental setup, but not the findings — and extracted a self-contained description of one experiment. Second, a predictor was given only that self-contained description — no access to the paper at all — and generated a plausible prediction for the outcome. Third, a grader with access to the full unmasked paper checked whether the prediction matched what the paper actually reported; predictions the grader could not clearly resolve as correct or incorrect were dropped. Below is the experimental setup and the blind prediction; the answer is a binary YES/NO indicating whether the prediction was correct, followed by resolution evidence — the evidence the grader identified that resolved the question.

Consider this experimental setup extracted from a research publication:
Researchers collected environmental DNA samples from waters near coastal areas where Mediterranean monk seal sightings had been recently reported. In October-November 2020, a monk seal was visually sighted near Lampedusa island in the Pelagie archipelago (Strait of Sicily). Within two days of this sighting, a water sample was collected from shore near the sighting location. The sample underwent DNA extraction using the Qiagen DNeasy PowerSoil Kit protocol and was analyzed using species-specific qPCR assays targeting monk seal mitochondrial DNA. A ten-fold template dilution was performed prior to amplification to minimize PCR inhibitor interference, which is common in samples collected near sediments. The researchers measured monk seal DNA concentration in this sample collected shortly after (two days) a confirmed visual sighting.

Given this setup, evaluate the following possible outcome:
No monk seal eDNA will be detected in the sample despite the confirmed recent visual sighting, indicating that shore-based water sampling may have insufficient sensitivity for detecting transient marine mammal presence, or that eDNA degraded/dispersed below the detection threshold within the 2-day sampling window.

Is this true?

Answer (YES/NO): NO